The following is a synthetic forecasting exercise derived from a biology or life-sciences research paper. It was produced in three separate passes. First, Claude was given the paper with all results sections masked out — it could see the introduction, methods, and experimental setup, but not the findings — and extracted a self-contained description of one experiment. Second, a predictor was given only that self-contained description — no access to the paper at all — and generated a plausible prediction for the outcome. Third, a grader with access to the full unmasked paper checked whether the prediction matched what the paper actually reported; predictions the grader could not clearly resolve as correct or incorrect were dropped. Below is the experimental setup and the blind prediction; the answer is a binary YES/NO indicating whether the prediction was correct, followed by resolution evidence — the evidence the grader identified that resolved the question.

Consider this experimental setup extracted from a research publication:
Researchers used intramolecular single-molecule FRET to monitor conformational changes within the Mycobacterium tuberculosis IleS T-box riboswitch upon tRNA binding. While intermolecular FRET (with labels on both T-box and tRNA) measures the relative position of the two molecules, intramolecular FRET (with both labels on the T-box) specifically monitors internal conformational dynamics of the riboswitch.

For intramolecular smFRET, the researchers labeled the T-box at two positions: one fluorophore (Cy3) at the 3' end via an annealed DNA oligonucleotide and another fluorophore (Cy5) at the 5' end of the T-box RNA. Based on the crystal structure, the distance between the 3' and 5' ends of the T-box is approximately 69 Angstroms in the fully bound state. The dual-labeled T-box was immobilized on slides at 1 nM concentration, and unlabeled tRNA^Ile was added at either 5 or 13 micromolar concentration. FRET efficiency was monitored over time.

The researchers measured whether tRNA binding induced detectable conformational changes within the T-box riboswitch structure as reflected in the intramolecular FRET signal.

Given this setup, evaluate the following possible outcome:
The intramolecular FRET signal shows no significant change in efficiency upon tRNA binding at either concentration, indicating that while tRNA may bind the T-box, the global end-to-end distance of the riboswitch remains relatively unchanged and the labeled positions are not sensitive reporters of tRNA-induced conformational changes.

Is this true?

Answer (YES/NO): NO